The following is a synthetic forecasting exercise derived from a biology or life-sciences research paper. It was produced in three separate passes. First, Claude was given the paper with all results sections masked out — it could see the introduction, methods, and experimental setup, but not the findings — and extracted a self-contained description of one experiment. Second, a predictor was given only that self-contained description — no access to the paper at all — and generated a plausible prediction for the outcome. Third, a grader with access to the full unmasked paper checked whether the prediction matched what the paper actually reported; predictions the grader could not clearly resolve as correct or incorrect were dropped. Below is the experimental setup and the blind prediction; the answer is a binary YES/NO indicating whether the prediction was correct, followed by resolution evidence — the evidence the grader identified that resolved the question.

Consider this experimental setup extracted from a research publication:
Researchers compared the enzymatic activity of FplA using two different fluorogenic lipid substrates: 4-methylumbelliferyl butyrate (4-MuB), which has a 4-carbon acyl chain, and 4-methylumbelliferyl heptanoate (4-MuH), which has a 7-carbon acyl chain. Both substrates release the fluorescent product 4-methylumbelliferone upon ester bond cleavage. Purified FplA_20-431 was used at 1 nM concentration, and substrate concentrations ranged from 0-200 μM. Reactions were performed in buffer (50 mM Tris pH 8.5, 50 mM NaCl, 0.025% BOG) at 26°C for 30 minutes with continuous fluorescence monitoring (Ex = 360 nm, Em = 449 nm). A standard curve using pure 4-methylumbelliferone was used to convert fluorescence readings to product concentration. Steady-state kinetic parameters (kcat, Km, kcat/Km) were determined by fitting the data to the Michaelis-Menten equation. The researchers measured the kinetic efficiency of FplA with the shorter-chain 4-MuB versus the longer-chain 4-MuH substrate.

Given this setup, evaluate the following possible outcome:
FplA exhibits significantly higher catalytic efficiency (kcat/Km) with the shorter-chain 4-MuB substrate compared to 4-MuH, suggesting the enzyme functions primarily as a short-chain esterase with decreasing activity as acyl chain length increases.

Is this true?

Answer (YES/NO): NO